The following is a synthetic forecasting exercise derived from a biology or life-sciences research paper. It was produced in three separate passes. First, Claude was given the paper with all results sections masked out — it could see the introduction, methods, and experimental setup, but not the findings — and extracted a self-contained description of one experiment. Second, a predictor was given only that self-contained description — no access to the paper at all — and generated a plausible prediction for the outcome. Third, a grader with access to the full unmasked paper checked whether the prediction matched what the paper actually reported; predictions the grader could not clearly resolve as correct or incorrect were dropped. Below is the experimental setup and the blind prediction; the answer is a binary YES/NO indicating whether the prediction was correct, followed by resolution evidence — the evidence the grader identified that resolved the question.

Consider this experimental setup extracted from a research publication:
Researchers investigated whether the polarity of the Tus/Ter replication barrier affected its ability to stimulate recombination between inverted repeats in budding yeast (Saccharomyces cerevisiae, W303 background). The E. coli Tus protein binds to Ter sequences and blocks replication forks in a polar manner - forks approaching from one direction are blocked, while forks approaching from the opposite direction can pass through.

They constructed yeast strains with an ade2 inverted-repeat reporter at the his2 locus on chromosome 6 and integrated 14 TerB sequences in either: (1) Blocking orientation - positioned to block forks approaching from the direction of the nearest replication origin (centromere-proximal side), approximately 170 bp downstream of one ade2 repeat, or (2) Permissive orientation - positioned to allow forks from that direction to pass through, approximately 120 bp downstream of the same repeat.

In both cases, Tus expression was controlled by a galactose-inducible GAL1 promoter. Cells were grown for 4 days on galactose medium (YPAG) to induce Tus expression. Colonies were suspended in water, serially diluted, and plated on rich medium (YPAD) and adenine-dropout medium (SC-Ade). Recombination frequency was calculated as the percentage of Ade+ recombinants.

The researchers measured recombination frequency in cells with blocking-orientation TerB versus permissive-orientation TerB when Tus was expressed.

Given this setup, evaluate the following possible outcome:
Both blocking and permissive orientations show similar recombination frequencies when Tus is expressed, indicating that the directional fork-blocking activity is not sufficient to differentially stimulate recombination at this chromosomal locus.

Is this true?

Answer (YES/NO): NO